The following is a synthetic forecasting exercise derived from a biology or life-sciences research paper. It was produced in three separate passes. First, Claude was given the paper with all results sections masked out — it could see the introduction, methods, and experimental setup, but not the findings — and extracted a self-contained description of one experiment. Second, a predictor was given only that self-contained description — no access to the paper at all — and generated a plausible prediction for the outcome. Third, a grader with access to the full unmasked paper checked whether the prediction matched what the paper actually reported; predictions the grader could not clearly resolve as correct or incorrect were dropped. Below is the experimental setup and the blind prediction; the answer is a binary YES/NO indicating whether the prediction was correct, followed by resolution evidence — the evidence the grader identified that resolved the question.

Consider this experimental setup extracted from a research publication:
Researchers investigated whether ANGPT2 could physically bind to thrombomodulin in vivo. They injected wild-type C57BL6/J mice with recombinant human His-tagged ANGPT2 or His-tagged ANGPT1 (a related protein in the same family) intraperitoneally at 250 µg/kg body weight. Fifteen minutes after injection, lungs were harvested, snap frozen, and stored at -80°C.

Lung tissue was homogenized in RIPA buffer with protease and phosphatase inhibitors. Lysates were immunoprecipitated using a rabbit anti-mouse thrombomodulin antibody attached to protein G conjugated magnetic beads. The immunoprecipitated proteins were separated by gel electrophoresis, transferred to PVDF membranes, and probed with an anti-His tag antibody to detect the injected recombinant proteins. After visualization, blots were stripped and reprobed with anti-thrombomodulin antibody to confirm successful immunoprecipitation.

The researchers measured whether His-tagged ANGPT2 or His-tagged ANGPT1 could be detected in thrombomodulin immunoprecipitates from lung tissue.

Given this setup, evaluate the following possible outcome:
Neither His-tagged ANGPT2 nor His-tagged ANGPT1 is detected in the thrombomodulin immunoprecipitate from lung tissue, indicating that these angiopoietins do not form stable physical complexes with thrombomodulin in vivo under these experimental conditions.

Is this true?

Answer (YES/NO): NO